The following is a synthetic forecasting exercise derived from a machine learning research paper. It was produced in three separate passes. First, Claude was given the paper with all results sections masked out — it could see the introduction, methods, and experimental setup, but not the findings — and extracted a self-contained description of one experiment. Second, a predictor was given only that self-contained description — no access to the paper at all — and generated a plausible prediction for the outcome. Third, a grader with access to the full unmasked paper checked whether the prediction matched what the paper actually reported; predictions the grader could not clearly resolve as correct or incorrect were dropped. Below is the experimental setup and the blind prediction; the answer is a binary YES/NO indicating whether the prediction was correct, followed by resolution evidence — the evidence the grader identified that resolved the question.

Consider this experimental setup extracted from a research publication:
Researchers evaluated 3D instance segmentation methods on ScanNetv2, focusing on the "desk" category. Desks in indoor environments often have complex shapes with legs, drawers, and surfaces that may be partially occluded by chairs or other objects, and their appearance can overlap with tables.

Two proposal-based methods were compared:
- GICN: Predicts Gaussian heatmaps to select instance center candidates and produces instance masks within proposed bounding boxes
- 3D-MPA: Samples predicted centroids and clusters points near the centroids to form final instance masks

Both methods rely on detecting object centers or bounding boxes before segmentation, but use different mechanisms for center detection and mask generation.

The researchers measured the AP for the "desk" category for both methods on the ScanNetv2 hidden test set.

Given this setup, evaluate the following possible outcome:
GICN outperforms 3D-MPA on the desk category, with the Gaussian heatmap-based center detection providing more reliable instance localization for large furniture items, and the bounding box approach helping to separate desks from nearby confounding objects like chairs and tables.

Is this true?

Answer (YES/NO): NO